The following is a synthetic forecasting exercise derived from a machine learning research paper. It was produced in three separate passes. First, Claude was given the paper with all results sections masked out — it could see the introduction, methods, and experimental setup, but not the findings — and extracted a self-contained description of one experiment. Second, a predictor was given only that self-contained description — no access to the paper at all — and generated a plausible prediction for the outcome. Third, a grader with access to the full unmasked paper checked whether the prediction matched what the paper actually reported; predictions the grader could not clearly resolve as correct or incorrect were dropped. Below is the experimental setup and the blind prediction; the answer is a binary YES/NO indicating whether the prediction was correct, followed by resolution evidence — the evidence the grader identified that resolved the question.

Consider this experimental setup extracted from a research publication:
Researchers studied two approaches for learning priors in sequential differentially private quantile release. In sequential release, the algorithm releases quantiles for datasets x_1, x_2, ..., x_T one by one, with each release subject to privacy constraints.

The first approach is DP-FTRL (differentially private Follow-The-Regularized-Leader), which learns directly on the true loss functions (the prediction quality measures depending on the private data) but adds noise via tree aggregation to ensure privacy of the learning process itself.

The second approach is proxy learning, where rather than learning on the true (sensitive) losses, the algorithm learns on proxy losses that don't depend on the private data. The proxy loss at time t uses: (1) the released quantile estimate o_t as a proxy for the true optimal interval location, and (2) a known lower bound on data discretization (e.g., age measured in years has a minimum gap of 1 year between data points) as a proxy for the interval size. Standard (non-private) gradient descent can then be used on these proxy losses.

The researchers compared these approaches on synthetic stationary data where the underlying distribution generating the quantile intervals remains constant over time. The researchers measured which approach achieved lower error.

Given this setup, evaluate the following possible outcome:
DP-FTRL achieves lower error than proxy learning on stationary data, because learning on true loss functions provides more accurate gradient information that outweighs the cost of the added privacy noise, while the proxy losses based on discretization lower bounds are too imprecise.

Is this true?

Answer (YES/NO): NO